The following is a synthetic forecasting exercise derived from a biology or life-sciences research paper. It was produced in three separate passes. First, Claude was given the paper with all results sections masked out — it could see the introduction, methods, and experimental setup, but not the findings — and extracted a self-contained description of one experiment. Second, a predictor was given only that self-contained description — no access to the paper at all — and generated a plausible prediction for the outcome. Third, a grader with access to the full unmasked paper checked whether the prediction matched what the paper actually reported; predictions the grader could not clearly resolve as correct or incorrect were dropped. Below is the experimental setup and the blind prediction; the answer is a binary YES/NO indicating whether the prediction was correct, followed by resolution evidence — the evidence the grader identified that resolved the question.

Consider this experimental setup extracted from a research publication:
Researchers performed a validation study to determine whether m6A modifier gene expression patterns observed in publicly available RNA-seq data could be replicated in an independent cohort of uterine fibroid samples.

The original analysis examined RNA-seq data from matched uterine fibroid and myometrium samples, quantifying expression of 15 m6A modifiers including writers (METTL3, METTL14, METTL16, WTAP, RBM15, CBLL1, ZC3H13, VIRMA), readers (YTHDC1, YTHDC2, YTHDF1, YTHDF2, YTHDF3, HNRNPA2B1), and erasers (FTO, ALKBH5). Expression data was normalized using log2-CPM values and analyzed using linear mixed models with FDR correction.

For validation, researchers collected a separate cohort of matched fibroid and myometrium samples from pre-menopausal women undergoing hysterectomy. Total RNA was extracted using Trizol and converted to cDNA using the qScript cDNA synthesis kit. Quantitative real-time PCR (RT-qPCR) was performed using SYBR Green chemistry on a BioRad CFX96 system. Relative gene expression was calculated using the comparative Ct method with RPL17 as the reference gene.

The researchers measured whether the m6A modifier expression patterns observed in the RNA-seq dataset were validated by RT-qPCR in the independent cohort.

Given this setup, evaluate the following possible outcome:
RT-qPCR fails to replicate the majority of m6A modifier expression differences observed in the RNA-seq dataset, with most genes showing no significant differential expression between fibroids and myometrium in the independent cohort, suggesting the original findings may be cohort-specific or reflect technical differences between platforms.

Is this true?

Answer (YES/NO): NO